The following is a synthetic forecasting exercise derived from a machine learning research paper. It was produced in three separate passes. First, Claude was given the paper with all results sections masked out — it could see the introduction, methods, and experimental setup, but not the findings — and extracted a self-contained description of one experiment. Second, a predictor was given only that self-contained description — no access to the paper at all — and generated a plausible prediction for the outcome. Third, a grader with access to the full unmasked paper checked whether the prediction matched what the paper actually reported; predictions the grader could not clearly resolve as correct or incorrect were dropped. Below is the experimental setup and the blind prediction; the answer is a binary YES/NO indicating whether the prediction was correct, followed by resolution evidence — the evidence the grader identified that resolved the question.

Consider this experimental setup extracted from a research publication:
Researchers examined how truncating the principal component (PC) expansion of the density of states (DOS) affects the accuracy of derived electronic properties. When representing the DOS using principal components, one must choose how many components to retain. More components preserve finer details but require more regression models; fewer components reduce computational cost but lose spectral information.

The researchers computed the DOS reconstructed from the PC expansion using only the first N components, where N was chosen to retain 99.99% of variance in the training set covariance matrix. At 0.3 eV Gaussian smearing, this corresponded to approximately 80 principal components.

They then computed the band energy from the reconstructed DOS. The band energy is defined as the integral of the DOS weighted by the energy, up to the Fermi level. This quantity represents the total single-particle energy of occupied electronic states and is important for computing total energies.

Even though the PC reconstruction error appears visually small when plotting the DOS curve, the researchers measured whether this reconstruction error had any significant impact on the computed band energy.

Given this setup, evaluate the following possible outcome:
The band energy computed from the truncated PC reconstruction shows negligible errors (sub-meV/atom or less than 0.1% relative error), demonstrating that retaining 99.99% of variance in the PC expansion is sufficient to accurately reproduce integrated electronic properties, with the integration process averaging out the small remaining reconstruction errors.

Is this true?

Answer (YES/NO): NO